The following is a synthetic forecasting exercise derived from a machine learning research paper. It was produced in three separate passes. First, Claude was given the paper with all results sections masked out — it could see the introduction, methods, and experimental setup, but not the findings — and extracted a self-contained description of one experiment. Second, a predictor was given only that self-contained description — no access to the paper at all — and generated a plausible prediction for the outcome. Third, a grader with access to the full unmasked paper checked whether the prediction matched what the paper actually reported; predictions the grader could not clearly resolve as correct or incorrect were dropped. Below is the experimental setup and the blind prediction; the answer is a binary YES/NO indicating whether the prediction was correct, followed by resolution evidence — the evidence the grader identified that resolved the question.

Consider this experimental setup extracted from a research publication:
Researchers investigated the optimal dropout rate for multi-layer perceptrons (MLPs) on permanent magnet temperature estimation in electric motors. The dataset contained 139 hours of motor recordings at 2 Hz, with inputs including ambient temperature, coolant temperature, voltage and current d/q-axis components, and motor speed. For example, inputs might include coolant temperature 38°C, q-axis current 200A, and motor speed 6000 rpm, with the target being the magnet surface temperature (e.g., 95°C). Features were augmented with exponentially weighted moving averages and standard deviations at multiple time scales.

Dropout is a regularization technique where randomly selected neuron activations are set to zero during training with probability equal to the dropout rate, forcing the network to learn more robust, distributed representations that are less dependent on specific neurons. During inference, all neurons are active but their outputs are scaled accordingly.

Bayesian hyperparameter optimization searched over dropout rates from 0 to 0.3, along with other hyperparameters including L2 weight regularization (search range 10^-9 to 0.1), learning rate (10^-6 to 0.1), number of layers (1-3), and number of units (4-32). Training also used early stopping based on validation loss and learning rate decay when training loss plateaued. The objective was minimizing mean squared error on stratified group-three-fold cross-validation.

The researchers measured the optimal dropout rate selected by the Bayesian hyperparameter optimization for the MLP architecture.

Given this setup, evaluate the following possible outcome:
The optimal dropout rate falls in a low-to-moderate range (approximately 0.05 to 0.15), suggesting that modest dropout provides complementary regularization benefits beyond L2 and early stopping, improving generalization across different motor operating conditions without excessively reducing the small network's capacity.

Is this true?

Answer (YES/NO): YES